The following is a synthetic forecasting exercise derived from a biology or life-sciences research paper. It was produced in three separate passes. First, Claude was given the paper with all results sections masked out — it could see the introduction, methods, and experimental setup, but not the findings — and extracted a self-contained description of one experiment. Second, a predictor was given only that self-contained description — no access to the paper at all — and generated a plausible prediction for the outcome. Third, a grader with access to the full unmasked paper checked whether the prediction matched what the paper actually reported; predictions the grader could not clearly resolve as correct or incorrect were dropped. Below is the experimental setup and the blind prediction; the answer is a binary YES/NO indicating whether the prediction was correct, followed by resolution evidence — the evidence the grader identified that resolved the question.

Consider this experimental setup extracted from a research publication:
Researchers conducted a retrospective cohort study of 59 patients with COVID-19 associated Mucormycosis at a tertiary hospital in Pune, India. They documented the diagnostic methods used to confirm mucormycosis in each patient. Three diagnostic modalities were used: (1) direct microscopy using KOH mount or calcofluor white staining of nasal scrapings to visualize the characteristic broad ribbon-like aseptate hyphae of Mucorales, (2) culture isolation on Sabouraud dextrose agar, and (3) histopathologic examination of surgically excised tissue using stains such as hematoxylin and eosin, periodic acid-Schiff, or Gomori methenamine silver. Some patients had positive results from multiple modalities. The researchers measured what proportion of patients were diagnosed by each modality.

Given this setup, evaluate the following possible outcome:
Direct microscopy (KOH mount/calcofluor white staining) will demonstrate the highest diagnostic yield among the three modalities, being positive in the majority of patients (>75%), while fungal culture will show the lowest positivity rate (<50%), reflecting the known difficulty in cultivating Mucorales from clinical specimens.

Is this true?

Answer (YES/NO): NO